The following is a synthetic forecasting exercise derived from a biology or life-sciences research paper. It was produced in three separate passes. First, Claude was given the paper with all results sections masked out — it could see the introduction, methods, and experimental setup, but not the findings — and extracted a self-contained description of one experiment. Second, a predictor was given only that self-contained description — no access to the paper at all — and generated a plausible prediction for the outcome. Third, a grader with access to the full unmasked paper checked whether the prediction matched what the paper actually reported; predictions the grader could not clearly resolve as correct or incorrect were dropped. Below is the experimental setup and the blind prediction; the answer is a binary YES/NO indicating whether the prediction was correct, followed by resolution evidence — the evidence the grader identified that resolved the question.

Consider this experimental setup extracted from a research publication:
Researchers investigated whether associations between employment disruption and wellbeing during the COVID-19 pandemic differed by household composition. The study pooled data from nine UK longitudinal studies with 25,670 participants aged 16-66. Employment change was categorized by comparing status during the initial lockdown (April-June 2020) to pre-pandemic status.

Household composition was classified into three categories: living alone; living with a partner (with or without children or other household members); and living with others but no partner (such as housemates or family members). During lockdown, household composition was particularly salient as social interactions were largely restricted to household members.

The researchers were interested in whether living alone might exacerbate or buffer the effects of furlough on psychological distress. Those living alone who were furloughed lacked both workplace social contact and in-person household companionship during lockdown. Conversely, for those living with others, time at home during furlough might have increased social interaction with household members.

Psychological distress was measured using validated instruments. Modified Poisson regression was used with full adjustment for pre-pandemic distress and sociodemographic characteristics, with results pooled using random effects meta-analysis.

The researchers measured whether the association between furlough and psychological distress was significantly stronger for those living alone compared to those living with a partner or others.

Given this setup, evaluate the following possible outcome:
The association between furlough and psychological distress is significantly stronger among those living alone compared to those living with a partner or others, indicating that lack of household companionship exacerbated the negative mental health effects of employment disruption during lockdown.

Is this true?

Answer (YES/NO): NO